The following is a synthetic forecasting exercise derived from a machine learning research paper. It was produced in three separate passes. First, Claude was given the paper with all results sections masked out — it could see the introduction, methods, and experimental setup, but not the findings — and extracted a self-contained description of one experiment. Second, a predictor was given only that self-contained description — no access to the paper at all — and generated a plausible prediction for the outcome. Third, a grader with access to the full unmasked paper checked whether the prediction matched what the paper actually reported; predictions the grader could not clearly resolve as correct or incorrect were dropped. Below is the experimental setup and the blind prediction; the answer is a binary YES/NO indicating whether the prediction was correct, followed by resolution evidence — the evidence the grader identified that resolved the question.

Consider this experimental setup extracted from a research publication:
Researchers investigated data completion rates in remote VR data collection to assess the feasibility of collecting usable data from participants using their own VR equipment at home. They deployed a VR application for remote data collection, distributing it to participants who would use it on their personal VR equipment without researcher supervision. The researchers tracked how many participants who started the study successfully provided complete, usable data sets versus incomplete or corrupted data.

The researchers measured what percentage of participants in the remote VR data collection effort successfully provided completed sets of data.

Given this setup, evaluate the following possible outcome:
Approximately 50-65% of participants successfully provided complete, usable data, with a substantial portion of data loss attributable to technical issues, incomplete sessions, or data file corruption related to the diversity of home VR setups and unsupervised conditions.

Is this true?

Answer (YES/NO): NO